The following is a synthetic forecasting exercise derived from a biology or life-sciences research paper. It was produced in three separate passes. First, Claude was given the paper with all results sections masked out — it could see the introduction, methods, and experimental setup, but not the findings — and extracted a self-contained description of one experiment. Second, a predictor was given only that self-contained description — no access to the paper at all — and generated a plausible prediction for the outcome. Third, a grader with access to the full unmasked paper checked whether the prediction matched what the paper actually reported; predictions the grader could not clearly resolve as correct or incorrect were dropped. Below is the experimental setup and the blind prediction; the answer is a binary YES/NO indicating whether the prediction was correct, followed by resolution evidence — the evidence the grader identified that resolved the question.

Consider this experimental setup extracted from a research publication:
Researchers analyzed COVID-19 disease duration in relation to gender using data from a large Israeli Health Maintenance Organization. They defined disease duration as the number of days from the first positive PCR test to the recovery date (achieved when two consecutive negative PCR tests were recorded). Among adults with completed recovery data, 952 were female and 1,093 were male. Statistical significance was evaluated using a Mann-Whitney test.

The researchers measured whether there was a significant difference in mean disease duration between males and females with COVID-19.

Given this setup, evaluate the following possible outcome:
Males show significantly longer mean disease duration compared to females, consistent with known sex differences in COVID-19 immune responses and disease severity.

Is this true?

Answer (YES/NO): NO